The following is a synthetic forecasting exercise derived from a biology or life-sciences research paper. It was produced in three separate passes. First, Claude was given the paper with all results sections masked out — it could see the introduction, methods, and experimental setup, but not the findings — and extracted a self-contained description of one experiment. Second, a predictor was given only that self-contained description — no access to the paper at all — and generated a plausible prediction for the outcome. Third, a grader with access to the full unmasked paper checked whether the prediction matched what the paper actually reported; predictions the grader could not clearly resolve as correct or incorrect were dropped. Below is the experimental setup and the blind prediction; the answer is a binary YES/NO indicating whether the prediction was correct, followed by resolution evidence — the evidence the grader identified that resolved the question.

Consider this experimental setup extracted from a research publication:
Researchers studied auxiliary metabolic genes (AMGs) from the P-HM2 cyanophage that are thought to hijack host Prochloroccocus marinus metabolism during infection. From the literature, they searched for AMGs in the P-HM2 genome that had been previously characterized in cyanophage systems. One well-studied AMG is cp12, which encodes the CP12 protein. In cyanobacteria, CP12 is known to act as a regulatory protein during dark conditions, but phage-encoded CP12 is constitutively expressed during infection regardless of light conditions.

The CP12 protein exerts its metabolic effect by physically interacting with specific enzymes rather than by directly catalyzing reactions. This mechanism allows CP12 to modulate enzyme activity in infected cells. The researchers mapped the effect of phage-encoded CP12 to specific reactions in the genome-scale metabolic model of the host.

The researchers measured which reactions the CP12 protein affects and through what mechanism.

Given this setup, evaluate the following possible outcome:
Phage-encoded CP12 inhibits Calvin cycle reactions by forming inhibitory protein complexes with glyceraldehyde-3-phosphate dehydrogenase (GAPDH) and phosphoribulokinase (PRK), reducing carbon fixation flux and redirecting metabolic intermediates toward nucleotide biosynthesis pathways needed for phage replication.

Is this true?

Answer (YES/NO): YES